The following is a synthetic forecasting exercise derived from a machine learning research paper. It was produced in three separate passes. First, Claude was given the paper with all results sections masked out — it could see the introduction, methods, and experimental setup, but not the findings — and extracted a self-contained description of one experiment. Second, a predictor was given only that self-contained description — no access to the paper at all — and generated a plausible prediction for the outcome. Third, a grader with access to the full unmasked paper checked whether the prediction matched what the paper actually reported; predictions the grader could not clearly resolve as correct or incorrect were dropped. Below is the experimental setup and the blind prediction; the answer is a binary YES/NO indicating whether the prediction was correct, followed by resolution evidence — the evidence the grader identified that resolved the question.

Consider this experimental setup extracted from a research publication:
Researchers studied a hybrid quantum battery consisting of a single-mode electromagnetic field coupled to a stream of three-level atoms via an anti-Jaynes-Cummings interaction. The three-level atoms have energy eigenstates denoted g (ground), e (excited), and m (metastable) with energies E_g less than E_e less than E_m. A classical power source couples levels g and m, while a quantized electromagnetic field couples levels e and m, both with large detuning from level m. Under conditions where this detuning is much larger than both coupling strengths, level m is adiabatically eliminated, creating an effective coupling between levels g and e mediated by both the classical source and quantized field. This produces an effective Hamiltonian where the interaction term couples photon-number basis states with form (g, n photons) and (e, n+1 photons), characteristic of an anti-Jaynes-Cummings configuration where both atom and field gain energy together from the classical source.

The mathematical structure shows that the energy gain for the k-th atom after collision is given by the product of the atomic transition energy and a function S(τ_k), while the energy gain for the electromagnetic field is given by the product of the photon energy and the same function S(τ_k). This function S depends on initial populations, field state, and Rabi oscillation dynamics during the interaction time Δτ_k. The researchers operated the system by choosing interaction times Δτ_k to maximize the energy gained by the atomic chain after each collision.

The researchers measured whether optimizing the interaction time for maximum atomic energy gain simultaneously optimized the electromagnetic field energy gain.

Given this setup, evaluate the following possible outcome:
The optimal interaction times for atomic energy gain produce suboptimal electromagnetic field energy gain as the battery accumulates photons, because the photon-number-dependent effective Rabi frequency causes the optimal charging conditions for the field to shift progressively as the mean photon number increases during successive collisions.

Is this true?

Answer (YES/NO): NO